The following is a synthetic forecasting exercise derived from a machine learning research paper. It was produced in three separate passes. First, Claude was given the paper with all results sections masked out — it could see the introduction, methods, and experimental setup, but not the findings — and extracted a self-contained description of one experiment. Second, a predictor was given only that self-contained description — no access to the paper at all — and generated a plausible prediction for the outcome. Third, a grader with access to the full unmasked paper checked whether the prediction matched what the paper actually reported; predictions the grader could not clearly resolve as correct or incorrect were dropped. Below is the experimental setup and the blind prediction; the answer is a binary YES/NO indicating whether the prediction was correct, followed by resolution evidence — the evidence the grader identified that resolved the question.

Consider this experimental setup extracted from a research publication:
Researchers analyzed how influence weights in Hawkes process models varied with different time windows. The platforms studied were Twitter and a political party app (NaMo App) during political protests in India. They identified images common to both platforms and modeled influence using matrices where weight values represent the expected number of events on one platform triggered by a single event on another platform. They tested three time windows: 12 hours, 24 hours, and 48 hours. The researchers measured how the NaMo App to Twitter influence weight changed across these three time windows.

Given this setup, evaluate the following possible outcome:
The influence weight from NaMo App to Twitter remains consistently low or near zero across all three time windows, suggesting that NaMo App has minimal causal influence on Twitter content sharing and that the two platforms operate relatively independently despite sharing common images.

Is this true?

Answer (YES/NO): NO